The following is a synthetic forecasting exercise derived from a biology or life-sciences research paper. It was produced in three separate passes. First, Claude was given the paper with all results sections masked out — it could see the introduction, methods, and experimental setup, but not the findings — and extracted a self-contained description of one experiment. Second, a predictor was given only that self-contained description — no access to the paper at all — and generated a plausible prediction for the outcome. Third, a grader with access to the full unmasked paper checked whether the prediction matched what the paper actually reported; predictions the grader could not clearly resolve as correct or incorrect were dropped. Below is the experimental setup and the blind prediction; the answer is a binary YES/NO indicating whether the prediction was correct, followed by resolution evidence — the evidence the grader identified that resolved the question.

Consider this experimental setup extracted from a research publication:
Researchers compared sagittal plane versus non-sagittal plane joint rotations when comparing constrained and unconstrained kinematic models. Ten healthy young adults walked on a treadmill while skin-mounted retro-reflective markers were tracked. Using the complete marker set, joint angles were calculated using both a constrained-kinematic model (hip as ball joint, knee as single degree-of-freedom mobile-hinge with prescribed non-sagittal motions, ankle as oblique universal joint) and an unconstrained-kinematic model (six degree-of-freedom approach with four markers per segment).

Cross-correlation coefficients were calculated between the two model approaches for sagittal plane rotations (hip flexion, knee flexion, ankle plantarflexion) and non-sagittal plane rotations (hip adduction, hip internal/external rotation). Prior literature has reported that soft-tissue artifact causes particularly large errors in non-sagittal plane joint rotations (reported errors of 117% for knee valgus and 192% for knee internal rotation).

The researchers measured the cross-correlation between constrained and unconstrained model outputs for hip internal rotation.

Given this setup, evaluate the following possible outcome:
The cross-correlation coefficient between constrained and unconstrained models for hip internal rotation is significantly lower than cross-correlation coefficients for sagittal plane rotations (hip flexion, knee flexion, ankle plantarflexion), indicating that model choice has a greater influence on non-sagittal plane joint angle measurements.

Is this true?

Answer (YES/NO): YES